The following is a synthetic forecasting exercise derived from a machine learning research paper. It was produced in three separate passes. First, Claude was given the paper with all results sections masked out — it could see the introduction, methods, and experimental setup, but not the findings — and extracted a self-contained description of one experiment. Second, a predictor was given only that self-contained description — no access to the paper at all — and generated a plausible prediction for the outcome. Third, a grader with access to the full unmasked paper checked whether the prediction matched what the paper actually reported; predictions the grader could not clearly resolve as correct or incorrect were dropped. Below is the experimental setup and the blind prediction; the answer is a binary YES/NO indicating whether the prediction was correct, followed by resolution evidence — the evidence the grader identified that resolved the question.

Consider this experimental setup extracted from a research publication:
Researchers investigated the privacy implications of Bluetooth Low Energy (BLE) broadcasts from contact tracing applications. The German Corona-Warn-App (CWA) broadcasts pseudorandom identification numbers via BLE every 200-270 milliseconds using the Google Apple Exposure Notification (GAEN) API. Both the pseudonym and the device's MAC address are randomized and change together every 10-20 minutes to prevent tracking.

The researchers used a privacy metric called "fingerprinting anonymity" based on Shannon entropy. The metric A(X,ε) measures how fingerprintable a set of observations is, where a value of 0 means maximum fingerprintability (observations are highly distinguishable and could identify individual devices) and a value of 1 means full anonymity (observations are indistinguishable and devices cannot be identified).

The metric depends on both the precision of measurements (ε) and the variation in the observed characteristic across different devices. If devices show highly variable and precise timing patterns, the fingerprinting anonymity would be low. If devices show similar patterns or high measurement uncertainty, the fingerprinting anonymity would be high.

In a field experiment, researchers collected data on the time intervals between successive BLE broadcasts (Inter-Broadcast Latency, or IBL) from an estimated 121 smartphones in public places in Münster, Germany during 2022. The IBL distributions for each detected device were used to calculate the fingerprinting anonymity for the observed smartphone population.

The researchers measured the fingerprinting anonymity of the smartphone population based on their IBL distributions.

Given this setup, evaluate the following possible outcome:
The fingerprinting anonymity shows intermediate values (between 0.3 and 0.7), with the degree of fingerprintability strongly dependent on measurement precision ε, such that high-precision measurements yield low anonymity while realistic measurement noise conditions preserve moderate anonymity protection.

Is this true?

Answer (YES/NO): NO